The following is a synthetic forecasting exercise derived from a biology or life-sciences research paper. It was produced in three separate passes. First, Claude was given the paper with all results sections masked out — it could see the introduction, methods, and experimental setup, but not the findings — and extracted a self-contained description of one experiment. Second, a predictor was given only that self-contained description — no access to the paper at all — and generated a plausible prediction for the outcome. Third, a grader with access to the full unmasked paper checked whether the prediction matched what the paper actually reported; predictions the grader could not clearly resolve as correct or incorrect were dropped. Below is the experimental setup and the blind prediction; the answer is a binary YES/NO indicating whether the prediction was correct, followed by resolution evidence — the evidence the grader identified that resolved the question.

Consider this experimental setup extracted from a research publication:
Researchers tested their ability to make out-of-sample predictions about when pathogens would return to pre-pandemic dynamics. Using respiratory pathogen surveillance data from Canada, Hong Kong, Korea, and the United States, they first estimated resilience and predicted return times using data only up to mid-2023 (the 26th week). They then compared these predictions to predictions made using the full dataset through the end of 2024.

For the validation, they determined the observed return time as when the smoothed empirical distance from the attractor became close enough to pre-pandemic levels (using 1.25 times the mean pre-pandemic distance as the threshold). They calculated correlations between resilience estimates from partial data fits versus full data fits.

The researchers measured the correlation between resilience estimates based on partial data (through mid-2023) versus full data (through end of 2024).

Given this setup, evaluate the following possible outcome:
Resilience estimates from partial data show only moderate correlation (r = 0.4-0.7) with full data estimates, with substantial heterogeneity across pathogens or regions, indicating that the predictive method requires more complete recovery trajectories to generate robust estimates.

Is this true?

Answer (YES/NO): NO